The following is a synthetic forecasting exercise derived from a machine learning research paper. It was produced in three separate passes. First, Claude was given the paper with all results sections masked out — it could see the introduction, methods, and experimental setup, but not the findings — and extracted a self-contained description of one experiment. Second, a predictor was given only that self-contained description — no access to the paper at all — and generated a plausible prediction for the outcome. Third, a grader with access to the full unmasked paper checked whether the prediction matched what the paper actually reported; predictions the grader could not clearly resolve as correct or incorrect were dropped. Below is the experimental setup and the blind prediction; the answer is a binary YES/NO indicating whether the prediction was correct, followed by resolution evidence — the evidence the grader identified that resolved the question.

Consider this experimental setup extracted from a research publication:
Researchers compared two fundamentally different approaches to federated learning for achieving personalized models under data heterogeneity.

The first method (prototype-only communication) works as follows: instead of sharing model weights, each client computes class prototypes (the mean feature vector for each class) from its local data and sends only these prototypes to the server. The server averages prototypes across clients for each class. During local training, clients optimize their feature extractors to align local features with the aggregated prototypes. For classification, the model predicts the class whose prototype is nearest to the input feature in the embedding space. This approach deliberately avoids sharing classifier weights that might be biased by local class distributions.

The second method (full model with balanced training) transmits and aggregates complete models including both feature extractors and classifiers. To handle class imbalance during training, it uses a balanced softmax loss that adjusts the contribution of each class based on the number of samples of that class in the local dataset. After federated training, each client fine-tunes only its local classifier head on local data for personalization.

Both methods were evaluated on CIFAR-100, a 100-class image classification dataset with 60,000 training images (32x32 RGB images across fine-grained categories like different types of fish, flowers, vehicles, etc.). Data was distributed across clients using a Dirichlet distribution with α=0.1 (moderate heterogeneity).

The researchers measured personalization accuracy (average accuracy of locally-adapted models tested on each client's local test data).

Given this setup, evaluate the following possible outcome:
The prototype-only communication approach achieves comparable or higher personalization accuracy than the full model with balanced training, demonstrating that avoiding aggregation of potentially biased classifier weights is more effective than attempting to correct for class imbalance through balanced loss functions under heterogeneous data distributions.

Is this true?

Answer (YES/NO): NO